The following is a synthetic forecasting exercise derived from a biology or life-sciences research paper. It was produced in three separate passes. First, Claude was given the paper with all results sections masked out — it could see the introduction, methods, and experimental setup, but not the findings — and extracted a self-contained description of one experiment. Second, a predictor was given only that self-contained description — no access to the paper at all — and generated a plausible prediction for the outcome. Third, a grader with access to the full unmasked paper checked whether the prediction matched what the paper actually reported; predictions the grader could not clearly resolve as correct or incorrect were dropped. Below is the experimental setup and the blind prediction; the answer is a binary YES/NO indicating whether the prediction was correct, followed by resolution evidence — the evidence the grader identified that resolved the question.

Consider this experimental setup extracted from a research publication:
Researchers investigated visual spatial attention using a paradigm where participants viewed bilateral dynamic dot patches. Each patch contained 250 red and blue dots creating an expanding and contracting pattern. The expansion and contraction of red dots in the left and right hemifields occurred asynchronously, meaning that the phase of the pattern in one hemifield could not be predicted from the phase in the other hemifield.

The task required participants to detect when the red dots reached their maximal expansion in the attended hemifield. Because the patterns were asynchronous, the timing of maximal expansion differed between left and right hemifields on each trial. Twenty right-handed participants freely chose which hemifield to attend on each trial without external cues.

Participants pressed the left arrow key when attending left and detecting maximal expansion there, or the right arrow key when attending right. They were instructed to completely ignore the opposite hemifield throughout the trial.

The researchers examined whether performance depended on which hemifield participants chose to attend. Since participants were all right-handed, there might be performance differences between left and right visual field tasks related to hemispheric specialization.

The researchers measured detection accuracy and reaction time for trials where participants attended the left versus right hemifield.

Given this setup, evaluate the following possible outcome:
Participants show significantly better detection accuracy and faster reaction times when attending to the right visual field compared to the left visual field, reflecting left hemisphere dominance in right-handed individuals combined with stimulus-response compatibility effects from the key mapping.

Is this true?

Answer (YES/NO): NO